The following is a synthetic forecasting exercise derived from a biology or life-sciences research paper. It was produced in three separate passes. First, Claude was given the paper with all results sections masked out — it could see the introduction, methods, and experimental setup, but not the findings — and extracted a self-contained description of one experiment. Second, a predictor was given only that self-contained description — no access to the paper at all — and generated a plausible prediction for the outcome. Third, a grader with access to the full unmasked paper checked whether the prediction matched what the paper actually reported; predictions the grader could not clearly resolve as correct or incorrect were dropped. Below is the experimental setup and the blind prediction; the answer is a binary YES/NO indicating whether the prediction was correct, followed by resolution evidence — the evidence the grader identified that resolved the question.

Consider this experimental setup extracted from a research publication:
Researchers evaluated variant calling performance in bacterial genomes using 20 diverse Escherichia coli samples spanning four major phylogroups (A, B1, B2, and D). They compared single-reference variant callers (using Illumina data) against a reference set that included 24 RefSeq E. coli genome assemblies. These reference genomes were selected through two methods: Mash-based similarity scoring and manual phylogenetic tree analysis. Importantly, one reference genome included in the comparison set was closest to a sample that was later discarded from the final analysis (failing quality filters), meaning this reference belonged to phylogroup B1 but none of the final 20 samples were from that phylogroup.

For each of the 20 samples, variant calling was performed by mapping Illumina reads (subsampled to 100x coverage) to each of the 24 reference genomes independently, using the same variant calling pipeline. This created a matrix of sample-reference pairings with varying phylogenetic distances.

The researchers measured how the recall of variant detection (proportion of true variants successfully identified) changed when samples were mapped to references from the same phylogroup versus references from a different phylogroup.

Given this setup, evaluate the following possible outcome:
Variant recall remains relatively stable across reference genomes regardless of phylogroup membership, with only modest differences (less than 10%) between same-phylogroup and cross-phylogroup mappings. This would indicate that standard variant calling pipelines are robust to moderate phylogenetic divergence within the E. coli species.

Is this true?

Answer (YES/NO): NO